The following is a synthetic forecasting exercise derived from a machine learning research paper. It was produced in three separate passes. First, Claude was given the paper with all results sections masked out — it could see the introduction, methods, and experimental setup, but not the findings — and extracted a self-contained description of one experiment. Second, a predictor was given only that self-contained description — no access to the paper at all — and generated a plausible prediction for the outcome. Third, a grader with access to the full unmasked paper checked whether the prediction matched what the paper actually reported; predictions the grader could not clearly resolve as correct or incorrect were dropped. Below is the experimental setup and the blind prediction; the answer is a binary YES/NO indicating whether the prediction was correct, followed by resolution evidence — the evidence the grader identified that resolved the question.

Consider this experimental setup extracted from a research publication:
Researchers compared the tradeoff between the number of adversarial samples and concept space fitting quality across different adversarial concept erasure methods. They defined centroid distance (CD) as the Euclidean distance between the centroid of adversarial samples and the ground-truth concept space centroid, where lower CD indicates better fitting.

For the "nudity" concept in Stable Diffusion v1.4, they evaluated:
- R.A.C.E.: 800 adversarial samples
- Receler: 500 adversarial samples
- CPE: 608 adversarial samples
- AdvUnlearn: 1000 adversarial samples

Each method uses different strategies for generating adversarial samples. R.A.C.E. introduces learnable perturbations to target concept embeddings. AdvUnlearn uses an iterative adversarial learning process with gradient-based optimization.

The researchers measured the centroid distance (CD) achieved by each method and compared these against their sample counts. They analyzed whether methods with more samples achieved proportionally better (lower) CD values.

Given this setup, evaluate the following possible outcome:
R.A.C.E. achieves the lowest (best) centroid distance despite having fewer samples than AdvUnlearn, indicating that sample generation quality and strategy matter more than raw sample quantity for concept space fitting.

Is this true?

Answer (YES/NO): NO